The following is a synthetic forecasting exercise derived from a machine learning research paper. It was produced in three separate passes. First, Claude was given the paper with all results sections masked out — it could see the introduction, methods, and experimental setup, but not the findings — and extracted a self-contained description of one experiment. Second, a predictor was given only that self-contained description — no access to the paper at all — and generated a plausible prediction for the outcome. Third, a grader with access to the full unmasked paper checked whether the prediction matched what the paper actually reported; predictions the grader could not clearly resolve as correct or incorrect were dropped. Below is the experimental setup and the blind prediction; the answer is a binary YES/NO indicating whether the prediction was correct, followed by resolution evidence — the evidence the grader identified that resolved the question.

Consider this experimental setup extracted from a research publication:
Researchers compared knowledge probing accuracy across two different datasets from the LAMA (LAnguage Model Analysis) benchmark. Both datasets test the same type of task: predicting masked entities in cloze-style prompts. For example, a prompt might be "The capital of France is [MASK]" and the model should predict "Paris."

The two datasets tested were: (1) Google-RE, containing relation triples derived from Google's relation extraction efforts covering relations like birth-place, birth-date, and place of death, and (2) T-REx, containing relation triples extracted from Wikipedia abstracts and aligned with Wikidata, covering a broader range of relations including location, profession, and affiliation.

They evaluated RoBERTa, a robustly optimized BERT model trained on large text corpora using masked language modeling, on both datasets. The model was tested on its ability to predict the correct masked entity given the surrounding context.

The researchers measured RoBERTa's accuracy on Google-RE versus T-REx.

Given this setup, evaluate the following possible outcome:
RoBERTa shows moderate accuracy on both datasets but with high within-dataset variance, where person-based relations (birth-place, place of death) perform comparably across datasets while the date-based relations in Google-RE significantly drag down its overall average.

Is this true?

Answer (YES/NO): NO